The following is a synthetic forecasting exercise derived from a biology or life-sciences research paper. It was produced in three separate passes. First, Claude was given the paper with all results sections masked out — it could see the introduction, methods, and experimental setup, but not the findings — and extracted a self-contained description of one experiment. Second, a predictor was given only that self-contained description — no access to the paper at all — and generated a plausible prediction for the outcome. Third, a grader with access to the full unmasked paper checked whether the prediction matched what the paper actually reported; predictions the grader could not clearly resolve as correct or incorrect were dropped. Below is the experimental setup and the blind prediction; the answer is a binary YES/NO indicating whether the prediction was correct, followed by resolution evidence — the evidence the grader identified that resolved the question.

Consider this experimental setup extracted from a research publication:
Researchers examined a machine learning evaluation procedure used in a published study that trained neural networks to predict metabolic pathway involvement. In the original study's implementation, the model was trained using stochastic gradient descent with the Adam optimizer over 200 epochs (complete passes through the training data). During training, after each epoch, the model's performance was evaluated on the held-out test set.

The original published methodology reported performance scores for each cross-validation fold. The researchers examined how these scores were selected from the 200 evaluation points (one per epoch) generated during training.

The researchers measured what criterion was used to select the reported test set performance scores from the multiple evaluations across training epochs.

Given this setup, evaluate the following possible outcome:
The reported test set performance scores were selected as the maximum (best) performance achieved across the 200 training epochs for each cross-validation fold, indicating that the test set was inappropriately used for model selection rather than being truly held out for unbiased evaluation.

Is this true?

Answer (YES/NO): YES